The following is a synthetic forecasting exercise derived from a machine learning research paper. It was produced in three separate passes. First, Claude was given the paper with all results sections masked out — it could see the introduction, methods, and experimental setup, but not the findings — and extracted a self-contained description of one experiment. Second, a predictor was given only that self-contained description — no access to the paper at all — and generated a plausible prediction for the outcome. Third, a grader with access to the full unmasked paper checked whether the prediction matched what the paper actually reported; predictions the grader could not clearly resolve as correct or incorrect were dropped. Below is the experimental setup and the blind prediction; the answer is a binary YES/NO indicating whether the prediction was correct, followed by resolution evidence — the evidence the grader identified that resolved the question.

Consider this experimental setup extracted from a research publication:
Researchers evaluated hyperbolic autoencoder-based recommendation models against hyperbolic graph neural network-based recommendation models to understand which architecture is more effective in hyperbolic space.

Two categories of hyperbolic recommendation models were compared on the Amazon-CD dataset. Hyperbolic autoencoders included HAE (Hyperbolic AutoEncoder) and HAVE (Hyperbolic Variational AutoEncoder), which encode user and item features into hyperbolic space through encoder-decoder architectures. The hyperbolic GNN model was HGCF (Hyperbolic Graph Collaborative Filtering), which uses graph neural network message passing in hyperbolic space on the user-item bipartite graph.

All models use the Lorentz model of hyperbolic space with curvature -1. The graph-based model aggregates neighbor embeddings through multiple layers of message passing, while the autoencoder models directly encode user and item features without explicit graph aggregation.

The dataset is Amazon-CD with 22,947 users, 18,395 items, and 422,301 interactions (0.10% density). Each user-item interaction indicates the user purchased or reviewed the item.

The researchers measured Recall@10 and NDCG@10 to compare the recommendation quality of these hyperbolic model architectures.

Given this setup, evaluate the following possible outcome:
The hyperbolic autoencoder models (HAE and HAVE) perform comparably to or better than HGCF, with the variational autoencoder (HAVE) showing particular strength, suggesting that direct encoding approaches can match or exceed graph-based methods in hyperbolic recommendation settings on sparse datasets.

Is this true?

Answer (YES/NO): NO